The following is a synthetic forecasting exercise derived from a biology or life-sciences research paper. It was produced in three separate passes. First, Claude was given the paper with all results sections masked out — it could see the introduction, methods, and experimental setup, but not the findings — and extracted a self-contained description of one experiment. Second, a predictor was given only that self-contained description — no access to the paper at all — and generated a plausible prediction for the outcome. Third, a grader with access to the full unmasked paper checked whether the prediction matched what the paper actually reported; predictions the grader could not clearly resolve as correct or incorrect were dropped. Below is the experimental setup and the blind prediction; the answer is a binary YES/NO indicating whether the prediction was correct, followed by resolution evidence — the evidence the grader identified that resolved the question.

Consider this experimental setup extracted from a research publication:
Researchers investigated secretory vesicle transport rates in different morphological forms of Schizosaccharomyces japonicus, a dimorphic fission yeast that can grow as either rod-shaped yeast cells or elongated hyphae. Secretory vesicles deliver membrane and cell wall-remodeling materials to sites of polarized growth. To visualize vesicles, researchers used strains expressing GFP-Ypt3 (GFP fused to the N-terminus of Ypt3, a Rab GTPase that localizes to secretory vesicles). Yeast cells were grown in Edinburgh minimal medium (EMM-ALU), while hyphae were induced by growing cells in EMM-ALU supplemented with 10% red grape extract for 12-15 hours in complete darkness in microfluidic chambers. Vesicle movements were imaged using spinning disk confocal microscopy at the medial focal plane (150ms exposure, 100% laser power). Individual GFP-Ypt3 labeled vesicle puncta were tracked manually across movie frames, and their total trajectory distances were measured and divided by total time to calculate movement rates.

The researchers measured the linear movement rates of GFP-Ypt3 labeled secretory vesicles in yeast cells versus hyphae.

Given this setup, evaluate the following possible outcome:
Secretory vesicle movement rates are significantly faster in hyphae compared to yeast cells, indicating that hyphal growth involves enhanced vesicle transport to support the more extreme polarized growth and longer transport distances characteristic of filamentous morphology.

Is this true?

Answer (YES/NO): YES